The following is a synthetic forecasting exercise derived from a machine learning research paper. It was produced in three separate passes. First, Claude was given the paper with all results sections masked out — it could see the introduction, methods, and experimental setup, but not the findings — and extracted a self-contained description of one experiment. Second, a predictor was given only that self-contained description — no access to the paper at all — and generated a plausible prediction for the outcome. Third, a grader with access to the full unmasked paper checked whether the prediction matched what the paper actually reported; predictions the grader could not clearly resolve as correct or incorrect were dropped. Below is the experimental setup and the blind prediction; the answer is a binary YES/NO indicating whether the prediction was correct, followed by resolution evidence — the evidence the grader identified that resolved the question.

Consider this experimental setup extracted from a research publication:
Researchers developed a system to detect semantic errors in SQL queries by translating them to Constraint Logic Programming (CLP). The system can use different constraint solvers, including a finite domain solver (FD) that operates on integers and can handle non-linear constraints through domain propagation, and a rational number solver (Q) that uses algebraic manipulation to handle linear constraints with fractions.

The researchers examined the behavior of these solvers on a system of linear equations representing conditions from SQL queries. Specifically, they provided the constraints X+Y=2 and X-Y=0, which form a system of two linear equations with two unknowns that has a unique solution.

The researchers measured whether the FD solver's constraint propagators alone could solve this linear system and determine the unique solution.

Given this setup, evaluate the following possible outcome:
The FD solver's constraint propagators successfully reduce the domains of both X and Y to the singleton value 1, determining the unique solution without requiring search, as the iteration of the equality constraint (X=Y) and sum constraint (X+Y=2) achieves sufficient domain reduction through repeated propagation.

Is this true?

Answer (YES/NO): NO